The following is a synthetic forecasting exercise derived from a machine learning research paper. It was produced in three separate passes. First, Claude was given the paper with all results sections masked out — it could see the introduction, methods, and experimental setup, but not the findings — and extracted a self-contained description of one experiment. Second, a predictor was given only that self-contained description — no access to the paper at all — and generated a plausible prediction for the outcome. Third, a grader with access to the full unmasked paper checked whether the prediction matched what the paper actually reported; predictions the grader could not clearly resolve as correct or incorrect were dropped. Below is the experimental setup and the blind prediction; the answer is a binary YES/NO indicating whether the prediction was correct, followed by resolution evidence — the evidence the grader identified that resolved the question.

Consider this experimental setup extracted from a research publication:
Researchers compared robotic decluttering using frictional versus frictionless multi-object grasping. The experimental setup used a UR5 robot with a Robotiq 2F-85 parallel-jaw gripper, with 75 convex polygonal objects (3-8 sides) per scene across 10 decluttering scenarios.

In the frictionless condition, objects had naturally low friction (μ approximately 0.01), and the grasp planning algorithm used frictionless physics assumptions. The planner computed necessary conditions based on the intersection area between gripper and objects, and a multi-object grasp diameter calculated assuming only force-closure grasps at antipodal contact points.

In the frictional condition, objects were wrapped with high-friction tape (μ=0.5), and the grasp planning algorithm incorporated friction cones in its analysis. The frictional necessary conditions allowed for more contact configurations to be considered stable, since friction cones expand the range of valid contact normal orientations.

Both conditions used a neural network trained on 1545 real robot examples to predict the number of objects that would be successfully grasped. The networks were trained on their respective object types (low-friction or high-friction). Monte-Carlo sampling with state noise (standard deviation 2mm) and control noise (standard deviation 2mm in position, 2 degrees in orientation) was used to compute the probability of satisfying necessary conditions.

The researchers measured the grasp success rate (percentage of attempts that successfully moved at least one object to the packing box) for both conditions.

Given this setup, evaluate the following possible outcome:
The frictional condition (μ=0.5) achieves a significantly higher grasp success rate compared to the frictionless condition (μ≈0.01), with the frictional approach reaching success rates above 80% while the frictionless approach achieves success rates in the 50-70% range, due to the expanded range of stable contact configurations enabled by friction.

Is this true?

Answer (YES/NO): NO